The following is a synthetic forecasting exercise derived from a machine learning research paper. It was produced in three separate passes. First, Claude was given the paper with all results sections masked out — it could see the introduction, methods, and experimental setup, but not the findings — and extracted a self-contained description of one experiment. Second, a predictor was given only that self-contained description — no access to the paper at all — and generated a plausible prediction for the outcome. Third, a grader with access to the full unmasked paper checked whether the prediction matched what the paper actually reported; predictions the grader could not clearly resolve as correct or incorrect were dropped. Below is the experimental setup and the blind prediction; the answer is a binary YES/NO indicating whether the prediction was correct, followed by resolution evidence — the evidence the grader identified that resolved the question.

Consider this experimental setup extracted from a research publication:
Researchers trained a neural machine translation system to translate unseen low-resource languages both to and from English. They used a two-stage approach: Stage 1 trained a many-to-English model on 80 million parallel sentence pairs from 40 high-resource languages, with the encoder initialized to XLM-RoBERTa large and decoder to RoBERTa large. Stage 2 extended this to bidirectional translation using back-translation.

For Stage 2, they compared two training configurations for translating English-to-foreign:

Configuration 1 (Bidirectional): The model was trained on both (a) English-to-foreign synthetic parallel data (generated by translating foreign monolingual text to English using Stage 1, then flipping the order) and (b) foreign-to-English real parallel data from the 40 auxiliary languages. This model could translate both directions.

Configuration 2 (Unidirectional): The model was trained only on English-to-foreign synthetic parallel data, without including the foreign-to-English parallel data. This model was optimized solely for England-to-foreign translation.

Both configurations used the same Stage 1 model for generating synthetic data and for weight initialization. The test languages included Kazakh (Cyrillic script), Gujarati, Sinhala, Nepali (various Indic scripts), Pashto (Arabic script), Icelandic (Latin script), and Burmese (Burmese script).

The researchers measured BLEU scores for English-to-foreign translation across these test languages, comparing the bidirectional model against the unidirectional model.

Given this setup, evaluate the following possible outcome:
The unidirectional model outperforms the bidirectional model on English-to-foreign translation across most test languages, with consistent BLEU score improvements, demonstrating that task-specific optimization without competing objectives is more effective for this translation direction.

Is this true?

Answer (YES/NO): NO